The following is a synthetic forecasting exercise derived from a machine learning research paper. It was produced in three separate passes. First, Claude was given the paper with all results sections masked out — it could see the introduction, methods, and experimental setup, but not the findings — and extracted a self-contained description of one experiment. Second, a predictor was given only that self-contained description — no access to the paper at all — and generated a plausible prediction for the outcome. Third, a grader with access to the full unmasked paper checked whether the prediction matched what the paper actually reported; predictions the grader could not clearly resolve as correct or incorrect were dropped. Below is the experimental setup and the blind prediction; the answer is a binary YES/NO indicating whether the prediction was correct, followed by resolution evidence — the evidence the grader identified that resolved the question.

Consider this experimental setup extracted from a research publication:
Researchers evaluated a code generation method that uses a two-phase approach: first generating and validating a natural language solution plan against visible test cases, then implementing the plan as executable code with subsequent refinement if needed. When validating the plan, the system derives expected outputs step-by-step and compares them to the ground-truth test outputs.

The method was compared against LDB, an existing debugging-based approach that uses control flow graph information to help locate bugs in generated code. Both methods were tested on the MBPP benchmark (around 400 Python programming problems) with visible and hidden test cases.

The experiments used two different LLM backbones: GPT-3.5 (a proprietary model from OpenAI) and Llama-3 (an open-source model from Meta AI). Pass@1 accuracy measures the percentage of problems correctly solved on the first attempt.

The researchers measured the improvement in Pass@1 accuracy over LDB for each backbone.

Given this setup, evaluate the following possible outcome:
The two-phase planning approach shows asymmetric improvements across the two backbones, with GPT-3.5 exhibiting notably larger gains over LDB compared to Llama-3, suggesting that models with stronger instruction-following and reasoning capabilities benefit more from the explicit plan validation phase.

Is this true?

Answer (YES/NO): NO